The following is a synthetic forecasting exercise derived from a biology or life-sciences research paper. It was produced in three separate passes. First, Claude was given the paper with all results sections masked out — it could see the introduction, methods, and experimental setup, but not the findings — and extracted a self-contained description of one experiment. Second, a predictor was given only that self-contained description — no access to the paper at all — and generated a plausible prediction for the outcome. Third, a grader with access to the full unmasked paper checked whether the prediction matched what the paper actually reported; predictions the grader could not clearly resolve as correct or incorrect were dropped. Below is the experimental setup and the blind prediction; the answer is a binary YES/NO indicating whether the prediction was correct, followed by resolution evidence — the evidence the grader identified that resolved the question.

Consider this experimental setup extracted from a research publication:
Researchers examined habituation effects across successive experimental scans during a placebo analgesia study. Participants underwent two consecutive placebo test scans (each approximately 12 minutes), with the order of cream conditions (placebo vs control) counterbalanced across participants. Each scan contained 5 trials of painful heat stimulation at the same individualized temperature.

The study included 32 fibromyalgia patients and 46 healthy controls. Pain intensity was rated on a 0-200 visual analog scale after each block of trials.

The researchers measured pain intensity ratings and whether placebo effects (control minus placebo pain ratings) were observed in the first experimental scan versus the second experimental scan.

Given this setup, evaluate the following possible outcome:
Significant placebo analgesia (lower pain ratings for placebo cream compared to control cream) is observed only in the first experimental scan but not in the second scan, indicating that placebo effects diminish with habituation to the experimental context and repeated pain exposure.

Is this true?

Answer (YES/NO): YES